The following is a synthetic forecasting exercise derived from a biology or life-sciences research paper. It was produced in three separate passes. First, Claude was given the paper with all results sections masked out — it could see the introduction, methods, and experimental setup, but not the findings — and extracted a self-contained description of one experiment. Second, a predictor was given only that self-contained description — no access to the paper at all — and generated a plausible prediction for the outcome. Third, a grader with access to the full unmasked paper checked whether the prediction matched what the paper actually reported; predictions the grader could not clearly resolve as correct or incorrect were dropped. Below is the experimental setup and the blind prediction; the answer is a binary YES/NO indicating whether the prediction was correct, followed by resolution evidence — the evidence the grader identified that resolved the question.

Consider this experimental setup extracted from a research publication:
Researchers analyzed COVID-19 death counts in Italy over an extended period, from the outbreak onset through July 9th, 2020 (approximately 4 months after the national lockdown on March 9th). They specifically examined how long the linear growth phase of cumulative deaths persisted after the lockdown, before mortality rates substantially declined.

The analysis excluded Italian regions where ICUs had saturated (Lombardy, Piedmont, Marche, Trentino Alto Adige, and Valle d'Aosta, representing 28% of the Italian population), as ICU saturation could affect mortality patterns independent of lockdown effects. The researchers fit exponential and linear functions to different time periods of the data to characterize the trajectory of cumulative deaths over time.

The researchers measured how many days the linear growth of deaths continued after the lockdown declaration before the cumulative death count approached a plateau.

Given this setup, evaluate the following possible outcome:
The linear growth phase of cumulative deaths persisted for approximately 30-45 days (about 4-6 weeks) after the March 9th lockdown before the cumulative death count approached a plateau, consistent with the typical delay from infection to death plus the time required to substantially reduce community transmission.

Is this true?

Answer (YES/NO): NO